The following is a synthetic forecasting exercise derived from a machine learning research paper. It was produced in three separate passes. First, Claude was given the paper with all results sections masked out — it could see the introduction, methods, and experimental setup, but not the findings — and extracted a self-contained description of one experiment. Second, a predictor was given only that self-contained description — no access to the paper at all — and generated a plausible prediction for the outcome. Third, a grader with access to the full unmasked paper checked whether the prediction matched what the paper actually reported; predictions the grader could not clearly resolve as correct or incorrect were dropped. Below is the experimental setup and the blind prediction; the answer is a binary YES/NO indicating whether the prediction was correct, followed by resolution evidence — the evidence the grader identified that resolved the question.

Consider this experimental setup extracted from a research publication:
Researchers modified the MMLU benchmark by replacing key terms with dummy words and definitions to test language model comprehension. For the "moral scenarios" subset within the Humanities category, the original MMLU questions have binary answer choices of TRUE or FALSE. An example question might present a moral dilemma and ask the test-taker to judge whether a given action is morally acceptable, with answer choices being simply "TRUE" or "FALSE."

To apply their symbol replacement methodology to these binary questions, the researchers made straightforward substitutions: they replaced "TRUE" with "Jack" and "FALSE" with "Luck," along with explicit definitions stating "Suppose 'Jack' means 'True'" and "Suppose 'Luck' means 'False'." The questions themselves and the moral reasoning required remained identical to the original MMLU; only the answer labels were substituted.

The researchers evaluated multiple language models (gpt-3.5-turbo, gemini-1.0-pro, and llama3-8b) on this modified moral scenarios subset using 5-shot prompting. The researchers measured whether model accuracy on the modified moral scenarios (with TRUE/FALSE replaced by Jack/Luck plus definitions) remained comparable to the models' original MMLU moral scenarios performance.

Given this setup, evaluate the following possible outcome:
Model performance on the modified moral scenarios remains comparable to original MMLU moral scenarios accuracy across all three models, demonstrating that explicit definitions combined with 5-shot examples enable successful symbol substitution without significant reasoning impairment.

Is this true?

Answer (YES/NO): NO